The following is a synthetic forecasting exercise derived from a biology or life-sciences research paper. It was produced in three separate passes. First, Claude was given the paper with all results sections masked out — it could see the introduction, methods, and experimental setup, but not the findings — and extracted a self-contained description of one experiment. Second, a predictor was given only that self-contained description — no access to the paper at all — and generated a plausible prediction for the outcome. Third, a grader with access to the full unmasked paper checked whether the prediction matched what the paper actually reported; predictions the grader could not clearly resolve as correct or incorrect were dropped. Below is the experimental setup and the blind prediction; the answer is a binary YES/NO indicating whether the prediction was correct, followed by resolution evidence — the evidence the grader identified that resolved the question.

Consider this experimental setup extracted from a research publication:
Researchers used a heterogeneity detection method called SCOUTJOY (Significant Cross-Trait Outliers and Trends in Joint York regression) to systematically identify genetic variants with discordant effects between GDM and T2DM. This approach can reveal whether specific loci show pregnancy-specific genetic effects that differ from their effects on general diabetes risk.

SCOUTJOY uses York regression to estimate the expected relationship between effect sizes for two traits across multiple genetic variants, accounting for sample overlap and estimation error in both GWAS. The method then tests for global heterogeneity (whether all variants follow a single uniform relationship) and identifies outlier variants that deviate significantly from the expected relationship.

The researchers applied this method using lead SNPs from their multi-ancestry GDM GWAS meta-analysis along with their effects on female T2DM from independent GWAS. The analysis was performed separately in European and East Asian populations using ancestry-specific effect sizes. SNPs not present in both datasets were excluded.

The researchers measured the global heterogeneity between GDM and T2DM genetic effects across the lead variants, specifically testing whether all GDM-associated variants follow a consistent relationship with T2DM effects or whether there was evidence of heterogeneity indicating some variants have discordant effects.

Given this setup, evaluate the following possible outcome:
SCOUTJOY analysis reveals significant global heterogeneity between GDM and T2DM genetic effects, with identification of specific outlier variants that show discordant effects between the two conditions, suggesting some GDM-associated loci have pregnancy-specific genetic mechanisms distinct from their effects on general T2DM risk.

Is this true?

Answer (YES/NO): YES